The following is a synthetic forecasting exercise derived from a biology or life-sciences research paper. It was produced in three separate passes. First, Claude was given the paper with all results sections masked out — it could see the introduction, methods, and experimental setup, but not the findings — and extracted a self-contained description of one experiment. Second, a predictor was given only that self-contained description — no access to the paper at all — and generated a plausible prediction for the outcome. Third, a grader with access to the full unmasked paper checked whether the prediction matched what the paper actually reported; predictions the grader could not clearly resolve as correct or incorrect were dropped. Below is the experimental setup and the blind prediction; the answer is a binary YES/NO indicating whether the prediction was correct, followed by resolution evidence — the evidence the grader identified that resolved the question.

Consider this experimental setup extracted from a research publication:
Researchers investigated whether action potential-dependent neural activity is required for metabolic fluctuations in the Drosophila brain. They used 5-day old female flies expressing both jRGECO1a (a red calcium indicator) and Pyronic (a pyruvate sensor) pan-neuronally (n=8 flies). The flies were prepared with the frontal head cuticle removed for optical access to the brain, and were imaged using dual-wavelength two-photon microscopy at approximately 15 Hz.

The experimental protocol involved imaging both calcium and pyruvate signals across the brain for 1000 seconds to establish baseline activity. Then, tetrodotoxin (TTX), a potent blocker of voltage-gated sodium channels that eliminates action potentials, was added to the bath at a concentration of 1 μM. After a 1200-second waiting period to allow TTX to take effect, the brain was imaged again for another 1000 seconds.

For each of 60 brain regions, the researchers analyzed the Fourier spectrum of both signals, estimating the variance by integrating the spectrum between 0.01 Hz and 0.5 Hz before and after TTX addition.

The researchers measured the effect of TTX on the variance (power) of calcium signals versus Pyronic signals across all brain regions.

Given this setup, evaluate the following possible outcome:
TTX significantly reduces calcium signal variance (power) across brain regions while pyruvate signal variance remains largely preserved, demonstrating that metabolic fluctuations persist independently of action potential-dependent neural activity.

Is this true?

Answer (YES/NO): NO